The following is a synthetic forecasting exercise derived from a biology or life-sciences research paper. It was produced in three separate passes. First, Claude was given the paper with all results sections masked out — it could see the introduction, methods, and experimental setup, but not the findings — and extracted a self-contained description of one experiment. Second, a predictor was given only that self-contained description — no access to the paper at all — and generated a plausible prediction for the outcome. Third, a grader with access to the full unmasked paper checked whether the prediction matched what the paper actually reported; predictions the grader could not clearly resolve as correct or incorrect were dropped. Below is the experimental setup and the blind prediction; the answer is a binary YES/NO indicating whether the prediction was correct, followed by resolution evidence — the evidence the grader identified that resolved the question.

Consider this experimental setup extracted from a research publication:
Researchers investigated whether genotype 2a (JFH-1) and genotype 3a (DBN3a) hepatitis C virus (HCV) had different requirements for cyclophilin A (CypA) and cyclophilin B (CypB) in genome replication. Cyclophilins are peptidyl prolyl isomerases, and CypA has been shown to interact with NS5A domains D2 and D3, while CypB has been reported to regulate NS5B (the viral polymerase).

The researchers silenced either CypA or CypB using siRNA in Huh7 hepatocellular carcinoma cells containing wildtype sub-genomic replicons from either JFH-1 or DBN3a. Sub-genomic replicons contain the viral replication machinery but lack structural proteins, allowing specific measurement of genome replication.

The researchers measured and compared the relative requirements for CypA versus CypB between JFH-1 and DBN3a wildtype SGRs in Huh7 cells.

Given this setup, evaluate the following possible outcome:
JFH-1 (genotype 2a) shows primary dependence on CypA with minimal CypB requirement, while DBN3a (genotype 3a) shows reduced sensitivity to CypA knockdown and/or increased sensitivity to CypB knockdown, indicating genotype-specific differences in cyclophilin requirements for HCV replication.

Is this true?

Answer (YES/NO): NO